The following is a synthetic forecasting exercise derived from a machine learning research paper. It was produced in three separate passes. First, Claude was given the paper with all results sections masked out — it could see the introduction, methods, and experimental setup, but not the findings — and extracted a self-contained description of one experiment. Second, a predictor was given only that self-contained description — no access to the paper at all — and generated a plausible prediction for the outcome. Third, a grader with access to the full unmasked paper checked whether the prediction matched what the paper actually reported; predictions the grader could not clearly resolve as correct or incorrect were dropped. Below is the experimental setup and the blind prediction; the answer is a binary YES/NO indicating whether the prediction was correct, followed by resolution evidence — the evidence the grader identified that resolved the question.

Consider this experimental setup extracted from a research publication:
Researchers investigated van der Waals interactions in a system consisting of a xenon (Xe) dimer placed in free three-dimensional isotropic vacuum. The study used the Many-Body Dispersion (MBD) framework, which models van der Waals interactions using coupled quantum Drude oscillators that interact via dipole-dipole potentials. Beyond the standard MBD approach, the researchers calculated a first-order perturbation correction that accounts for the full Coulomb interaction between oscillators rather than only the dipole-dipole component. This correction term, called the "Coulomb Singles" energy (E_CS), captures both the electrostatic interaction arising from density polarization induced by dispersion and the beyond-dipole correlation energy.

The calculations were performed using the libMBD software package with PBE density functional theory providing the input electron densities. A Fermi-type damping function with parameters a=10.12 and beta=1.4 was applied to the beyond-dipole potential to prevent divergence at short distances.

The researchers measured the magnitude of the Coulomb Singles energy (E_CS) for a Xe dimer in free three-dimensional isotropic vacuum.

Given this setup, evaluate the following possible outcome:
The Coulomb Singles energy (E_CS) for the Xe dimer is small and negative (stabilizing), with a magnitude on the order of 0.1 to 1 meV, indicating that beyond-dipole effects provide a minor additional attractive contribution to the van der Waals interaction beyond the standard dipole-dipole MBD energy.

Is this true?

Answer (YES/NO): NO